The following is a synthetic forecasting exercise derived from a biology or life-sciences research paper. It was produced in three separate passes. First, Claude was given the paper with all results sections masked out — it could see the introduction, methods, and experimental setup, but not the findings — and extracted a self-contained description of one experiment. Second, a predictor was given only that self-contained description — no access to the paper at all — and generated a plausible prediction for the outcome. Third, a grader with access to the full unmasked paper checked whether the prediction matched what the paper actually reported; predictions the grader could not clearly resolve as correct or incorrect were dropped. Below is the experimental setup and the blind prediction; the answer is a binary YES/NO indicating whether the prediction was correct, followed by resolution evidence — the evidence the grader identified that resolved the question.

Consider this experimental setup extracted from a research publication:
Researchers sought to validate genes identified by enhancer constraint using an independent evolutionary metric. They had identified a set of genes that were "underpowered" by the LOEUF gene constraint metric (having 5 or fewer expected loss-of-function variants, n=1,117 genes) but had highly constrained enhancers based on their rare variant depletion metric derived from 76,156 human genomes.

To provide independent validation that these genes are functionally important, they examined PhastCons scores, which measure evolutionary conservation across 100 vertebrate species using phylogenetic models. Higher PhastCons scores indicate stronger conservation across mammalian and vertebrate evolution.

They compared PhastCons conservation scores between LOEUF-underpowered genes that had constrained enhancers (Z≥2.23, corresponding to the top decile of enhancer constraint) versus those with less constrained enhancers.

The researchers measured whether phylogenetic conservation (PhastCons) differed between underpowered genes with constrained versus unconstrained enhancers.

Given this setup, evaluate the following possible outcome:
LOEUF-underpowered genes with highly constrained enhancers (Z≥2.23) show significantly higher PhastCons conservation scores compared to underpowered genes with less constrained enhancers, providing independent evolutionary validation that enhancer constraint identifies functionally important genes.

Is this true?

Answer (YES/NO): YES